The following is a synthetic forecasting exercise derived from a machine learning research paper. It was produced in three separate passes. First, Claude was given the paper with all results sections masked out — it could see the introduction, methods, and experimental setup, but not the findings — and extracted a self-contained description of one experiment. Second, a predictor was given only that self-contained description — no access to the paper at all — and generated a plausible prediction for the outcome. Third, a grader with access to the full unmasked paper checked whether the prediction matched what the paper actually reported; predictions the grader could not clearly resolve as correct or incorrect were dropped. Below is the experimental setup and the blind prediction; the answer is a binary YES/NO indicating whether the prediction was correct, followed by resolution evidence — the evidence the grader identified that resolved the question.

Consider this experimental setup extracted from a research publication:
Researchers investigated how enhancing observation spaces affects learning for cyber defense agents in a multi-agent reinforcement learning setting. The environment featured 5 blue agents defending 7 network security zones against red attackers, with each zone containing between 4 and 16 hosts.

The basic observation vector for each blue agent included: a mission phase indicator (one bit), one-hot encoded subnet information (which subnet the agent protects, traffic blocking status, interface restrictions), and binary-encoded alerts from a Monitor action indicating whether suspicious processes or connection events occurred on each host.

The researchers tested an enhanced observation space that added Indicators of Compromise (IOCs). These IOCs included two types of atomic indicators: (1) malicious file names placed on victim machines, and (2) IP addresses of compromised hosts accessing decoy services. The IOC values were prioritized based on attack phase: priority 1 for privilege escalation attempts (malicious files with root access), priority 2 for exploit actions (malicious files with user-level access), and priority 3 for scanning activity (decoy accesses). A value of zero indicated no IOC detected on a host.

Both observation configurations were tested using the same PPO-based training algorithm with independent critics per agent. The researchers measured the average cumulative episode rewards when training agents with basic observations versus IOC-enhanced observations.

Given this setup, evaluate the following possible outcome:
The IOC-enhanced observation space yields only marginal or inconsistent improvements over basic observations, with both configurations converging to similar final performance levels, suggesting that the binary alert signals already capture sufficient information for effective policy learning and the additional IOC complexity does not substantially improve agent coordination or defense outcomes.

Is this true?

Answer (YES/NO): NO